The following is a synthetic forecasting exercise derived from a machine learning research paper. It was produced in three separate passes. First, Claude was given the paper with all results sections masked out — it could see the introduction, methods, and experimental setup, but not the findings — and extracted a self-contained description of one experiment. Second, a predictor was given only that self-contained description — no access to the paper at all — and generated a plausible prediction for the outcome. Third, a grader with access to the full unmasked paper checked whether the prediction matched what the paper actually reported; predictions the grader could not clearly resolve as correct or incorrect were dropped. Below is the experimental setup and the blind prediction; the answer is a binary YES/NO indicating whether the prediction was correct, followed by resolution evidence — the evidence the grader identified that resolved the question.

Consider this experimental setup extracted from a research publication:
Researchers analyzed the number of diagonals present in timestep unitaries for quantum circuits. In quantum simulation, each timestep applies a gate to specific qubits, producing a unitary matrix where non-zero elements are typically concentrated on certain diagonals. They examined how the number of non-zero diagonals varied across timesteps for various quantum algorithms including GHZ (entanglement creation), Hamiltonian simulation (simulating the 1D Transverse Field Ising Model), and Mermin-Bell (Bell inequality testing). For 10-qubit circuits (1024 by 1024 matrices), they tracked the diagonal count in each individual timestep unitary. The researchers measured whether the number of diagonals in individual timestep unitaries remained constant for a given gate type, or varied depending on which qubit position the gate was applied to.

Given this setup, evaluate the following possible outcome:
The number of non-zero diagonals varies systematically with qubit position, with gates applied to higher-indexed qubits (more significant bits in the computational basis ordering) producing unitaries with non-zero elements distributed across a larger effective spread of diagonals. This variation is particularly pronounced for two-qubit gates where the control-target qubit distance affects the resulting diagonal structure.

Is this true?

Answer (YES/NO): NO